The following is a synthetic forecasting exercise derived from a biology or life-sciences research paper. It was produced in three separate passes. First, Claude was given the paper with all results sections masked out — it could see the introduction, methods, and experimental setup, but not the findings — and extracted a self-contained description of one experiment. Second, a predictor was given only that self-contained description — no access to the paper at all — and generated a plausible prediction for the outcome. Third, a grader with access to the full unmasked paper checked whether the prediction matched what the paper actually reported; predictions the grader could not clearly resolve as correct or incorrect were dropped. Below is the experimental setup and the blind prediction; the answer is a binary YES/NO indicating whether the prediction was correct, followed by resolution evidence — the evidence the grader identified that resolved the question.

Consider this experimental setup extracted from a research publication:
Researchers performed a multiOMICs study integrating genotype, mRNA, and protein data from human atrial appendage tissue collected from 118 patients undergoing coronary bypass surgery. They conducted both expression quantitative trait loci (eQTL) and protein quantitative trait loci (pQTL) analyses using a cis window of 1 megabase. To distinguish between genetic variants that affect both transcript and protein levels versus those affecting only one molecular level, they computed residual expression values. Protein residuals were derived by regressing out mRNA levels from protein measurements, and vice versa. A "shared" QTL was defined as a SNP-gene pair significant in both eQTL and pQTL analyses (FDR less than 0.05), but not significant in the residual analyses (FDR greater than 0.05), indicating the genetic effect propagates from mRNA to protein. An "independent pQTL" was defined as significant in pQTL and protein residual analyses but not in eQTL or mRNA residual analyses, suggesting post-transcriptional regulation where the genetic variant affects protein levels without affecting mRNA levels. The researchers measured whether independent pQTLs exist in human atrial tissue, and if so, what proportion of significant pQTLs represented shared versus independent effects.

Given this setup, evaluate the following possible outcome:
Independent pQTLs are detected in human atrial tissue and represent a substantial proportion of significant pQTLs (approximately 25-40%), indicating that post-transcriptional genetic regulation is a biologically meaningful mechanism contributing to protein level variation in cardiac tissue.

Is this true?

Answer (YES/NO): YES